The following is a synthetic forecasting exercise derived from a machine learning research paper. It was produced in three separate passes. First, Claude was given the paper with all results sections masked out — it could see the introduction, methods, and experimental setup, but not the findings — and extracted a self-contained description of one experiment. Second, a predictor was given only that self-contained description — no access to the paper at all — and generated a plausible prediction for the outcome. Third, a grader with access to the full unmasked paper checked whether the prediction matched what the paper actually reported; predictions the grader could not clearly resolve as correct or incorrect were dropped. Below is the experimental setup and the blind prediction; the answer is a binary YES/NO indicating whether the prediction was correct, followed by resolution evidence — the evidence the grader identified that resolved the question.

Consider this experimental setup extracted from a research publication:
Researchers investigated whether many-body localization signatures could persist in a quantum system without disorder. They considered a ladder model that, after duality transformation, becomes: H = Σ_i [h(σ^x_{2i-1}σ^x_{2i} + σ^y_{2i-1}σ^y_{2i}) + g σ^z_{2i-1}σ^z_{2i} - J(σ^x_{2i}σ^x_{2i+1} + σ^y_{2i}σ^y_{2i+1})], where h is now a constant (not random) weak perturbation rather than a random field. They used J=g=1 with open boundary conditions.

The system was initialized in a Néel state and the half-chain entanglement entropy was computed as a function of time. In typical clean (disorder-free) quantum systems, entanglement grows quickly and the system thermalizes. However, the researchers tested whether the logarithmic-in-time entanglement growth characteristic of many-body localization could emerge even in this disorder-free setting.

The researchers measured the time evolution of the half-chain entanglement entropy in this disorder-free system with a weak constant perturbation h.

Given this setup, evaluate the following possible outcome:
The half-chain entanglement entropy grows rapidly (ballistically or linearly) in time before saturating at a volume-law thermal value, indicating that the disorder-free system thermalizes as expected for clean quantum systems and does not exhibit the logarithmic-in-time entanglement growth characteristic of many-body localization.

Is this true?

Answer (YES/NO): NO